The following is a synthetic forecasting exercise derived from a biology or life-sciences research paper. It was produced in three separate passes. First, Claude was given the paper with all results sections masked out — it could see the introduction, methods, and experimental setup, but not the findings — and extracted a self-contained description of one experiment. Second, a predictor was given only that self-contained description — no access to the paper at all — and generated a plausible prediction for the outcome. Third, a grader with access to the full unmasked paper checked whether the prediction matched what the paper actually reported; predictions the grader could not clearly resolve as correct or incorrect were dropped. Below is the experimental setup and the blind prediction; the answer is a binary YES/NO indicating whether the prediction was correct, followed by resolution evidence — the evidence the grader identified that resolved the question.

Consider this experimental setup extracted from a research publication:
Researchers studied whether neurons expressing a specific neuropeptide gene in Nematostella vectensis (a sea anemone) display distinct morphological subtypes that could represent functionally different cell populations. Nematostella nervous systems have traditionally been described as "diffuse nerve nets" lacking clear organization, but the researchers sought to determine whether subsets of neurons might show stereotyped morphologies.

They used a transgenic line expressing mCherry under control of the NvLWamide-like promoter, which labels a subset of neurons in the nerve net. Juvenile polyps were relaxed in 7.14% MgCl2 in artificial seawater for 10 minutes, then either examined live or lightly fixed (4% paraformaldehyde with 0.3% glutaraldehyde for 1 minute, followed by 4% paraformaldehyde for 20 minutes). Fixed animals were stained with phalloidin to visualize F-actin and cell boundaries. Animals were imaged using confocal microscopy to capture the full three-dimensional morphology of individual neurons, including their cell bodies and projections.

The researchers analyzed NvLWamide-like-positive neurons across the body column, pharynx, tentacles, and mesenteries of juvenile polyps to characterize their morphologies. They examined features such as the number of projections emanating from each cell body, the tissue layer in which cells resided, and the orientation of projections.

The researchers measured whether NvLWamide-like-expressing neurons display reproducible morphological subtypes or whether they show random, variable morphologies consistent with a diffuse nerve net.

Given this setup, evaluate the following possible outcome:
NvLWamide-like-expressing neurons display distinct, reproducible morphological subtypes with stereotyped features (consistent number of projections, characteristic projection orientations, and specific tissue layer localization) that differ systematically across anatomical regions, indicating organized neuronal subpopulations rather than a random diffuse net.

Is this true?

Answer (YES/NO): YES